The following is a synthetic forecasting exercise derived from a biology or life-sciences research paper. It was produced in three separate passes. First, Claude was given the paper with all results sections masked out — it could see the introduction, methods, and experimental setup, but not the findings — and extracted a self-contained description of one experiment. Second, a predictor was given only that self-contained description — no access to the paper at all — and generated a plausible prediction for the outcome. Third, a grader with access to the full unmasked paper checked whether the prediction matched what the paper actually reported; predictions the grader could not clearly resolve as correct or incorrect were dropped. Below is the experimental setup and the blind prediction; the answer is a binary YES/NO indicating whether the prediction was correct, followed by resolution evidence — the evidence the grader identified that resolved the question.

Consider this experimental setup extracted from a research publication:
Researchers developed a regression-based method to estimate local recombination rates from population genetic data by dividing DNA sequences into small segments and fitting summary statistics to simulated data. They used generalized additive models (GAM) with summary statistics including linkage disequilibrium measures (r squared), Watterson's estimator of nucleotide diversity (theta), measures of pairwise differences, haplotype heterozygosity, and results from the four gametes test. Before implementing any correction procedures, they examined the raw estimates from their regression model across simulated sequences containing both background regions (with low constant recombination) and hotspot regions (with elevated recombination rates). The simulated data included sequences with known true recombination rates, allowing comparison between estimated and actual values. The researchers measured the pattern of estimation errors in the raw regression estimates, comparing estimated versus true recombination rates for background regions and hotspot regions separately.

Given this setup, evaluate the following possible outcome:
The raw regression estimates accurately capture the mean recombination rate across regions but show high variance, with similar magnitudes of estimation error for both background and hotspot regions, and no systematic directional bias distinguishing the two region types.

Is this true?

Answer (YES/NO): NO